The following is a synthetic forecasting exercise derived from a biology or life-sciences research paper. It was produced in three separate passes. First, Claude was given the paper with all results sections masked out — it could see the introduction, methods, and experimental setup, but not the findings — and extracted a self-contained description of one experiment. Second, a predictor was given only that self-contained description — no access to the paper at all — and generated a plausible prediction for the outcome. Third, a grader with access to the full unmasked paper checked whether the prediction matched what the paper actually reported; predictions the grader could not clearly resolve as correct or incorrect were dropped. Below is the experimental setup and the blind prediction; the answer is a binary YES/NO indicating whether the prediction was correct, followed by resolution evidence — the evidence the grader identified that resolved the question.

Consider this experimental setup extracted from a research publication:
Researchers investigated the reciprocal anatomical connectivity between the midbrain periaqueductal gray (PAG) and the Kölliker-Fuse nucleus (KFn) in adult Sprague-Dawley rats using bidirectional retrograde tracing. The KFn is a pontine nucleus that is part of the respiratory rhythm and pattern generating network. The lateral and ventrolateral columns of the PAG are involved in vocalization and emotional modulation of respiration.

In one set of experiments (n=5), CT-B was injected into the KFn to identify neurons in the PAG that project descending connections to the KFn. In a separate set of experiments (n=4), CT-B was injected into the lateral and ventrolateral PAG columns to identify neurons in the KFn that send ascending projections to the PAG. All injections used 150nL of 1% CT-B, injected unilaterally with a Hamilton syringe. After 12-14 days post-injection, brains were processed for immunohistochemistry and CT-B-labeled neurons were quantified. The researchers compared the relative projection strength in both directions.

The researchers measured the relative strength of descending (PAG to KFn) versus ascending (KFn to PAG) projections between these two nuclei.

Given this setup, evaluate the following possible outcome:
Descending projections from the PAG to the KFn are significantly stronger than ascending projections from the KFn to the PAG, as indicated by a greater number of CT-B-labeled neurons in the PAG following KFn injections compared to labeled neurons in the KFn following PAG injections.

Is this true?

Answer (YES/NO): NO